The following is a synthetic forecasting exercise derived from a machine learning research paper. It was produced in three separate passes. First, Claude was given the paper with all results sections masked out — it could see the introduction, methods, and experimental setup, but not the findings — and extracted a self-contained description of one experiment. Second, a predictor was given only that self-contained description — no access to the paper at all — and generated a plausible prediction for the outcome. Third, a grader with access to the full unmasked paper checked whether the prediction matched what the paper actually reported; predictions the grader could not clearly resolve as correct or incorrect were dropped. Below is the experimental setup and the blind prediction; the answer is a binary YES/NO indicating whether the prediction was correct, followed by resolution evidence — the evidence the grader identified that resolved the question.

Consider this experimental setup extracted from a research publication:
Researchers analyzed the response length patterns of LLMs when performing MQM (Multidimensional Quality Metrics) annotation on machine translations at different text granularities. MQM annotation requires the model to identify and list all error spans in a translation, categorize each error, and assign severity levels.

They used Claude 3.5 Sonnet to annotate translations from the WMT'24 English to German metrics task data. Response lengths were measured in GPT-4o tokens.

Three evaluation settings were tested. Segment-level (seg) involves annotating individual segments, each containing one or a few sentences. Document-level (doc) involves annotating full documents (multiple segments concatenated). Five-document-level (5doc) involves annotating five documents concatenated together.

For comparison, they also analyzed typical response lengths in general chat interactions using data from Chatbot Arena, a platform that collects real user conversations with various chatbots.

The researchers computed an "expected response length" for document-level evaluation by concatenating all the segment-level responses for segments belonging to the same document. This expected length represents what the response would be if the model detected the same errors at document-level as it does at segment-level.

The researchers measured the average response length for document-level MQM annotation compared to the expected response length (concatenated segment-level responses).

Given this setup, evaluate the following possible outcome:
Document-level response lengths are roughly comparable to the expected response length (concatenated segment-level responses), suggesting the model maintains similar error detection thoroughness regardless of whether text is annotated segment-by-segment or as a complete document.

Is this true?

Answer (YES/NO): NO